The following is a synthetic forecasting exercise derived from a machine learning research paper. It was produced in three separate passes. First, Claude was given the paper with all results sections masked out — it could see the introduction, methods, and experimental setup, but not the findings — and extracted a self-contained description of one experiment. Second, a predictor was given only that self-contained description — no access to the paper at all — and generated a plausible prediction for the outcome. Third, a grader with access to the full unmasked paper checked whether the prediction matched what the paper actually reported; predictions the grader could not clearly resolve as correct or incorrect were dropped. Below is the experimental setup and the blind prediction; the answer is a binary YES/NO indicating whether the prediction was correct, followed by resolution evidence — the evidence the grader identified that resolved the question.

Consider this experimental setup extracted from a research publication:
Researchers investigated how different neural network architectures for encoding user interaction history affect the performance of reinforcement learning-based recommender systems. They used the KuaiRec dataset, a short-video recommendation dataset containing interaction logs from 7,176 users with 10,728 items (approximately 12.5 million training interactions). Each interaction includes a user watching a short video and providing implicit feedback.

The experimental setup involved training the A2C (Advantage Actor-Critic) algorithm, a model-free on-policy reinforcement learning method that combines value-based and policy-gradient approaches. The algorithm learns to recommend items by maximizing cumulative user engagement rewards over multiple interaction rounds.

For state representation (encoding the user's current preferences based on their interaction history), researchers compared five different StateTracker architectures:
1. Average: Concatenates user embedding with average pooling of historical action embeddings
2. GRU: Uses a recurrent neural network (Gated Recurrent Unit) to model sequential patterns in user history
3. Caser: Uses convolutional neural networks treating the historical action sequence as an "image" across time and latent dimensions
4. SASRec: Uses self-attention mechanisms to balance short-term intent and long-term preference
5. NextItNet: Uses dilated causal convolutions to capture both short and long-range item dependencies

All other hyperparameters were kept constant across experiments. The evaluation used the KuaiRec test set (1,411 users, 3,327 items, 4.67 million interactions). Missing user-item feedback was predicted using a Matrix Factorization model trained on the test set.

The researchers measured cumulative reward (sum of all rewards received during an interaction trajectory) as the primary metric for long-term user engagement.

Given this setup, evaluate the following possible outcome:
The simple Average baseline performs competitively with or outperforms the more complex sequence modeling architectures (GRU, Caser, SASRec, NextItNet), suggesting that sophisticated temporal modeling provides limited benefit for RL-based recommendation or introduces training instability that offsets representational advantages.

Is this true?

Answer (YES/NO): YES